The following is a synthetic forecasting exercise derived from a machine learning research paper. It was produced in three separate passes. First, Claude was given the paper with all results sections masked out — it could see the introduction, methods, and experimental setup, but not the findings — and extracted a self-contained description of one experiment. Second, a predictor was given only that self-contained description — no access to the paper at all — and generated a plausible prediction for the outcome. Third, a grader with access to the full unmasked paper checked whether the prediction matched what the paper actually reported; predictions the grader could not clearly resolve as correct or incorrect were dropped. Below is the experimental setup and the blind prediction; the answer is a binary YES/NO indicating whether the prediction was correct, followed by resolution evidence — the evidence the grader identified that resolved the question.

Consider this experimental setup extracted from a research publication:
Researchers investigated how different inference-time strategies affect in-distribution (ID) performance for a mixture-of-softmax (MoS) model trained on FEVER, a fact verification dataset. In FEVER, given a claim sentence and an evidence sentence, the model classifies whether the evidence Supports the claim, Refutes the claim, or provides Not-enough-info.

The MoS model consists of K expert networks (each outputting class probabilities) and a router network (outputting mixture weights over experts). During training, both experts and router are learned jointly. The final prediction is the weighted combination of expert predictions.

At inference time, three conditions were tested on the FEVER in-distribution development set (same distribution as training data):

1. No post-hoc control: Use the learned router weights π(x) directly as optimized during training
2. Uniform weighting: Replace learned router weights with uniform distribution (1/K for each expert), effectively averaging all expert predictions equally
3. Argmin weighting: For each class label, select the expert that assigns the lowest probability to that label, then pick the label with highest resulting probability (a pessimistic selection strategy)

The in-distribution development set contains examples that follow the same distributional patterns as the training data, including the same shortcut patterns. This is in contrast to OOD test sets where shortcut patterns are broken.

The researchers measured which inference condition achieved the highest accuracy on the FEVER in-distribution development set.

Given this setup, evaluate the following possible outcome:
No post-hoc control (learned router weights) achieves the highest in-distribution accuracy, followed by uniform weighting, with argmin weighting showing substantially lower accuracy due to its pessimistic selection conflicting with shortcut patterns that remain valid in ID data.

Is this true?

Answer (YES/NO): NO